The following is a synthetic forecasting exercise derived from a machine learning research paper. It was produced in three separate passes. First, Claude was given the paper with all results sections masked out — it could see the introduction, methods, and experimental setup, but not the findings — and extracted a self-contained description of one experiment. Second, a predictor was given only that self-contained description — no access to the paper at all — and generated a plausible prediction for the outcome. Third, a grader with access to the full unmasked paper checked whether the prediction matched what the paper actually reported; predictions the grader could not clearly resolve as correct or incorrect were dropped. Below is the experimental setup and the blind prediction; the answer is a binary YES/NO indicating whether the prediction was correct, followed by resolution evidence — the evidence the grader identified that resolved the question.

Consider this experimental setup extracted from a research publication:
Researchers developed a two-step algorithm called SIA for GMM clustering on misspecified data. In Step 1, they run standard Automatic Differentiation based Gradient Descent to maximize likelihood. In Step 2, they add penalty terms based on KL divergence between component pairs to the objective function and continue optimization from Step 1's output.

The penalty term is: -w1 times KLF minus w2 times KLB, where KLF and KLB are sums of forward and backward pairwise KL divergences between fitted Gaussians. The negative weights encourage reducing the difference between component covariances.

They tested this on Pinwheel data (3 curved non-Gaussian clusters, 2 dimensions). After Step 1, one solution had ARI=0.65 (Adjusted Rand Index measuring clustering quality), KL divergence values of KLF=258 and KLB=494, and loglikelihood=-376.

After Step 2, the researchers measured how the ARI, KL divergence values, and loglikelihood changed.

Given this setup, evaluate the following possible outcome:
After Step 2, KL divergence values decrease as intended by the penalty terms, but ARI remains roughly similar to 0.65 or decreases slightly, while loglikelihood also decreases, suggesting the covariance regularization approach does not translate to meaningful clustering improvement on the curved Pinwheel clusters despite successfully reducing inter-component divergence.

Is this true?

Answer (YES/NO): NO